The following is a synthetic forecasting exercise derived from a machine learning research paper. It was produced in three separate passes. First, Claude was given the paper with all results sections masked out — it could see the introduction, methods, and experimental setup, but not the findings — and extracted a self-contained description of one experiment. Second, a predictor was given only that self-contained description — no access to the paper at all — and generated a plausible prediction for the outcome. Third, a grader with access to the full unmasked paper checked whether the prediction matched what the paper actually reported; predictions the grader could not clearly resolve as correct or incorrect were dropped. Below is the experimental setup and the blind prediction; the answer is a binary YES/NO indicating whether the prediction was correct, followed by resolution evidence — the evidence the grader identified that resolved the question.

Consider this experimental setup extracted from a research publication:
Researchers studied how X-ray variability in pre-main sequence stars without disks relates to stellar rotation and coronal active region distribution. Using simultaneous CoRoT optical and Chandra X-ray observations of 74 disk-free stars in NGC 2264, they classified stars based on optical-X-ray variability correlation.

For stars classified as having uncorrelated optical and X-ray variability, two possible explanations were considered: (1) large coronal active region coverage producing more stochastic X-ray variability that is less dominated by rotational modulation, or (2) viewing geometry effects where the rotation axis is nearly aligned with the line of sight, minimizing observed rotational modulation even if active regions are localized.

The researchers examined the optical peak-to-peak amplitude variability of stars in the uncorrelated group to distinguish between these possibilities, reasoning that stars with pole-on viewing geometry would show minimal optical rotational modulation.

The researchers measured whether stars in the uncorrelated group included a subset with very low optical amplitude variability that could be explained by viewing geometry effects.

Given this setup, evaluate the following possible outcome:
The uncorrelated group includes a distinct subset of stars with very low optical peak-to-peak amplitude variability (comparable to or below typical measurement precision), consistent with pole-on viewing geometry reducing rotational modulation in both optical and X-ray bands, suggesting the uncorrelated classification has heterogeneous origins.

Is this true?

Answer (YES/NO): YES